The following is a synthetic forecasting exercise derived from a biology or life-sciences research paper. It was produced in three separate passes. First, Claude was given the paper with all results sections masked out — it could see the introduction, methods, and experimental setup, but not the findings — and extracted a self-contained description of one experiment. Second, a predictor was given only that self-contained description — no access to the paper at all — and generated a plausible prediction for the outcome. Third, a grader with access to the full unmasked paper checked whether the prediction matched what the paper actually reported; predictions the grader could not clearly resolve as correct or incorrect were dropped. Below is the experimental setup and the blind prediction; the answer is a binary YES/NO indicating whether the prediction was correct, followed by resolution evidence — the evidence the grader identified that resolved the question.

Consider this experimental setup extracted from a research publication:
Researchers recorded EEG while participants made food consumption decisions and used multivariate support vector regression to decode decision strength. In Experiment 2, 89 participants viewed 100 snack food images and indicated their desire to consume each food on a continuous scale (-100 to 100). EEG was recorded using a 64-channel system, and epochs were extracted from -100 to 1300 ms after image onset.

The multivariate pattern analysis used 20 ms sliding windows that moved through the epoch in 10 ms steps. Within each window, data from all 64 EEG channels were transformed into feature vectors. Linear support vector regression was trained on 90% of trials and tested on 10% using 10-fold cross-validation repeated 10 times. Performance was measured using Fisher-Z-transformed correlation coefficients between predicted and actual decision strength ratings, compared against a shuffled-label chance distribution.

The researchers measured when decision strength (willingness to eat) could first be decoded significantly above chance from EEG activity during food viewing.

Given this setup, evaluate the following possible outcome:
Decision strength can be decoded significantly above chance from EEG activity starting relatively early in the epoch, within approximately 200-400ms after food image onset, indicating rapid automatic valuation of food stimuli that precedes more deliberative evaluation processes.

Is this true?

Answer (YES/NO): NO